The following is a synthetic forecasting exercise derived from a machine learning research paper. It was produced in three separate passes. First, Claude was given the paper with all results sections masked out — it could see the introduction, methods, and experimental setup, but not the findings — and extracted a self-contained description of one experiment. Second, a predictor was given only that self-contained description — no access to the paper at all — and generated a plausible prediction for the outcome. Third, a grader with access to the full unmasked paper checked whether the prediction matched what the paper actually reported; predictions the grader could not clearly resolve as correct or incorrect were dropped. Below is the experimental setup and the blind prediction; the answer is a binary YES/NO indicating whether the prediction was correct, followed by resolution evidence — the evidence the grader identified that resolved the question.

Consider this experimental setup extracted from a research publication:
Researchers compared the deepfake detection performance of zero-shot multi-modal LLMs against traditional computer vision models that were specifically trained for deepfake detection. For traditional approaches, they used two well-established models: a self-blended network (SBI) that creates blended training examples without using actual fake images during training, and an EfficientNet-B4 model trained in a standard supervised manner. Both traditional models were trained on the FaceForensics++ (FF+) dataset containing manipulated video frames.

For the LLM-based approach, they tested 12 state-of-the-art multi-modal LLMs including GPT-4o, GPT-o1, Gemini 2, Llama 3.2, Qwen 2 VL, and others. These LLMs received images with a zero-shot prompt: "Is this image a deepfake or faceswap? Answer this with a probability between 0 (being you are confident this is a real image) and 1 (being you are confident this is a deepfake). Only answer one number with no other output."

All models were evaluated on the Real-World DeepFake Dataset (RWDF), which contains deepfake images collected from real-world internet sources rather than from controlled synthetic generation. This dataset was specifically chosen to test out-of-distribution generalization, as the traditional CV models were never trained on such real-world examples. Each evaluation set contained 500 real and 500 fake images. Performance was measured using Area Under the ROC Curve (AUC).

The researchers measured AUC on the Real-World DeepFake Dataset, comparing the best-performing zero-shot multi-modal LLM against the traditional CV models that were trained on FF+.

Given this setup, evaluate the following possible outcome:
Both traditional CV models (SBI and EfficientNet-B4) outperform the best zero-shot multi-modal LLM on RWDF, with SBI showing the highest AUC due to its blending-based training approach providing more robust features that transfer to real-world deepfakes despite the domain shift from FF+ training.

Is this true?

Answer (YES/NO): NO